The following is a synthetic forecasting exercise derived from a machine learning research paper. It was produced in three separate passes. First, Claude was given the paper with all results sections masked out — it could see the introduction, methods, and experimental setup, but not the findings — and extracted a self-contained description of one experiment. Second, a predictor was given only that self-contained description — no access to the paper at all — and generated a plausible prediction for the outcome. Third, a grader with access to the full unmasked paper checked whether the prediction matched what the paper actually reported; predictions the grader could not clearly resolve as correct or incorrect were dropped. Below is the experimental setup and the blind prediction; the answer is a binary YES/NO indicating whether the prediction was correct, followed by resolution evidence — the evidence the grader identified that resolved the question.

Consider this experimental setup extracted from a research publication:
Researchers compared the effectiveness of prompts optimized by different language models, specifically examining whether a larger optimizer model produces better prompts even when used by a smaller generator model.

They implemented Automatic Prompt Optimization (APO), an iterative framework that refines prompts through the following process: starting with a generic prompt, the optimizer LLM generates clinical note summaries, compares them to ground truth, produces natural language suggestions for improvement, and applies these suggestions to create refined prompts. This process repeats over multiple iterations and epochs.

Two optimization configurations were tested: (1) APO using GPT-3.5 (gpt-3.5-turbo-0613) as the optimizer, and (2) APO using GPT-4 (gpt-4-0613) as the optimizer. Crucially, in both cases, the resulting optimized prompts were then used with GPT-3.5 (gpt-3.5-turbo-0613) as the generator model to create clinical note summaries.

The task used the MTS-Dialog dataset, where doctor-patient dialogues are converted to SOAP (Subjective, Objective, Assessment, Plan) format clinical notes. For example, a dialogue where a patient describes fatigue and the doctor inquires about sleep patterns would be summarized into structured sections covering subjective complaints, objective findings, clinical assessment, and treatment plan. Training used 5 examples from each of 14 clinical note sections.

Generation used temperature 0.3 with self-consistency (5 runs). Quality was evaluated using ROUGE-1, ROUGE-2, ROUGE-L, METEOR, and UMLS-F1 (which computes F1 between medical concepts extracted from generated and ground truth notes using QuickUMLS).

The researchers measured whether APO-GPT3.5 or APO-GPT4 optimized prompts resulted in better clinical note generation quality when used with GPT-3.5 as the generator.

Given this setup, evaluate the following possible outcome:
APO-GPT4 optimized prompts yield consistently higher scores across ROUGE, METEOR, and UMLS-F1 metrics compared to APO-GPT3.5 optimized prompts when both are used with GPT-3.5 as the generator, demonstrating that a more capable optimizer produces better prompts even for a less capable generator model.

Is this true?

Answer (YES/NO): YES